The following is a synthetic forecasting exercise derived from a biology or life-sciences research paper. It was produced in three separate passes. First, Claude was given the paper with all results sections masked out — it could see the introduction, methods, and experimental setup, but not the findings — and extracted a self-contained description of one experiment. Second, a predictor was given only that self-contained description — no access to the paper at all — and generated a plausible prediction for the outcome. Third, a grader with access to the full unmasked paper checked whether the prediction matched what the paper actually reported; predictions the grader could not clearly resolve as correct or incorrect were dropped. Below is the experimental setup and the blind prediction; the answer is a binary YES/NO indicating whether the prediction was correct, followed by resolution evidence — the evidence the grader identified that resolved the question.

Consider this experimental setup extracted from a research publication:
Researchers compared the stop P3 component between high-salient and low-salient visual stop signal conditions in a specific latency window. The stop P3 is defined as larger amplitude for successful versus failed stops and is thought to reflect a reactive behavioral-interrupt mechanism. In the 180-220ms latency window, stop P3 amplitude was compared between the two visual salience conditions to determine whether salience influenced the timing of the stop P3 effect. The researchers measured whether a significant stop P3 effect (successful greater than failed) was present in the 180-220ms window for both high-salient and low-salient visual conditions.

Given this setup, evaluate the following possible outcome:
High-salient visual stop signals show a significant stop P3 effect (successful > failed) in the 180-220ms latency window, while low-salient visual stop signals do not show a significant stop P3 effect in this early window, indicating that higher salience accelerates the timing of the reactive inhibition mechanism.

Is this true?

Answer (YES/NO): YES